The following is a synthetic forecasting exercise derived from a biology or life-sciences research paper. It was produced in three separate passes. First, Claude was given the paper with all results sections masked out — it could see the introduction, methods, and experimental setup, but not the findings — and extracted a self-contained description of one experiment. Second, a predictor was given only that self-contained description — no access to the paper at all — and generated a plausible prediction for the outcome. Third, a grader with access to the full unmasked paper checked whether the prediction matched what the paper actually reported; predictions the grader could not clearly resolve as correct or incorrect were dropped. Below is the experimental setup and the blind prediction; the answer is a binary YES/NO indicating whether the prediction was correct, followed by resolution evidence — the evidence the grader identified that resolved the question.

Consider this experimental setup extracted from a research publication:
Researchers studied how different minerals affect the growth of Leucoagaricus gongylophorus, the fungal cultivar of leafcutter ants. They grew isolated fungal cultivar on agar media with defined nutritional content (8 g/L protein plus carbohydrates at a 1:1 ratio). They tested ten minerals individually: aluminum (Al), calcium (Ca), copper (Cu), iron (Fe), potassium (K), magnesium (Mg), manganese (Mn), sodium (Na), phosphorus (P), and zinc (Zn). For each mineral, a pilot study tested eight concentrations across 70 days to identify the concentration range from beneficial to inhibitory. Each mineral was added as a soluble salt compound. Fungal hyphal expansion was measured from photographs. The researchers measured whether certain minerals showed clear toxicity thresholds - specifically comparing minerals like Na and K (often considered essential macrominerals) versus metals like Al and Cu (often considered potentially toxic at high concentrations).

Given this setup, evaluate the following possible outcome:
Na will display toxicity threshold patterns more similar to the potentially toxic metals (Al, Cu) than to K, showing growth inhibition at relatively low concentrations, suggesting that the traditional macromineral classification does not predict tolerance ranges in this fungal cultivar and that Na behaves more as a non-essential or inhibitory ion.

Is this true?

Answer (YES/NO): NO